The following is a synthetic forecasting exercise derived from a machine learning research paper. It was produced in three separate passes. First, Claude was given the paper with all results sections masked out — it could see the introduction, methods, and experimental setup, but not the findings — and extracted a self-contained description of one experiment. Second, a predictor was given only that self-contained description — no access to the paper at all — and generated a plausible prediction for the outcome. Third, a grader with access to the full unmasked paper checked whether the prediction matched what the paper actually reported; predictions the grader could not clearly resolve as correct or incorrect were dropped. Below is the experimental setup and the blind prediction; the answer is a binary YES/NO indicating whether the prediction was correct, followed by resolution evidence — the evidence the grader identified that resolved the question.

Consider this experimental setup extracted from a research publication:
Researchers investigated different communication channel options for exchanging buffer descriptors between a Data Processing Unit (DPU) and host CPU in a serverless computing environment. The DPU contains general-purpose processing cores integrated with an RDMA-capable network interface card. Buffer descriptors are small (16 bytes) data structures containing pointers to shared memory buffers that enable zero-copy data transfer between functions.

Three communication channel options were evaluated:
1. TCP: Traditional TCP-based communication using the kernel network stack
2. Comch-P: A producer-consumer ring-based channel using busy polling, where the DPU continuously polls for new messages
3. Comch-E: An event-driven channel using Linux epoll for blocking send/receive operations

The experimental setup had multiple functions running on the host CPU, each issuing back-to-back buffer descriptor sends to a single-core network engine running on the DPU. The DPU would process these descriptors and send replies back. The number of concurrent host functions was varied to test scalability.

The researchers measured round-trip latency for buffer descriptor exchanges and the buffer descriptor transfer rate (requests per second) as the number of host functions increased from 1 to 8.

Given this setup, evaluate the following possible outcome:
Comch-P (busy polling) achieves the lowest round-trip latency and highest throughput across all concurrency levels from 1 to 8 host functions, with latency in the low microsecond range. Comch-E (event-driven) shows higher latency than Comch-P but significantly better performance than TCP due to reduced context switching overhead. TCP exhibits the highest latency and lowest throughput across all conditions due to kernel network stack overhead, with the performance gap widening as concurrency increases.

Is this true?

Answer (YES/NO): NO